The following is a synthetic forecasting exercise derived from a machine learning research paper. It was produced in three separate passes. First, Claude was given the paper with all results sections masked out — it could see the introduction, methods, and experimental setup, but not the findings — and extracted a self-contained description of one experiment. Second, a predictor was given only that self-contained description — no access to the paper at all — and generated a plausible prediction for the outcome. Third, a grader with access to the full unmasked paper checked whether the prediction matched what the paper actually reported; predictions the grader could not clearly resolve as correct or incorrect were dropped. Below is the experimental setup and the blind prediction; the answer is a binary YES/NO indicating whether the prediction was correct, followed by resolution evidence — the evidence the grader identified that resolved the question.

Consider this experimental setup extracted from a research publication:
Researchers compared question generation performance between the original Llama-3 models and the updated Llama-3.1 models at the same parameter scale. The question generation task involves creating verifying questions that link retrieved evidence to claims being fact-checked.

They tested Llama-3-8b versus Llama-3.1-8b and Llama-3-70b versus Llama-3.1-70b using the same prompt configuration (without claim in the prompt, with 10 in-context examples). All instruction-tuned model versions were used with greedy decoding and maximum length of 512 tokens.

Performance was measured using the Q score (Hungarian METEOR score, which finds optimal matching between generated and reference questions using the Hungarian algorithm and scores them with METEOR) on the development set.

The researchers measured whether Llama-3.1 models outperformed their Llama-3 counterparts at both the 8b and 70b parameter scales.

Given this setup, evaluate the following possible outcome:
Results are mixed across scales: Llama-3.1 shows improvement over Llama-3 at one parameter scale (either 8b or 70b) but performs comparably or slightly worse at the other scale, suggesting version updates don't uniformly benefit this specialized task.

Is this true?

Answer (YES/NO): YES